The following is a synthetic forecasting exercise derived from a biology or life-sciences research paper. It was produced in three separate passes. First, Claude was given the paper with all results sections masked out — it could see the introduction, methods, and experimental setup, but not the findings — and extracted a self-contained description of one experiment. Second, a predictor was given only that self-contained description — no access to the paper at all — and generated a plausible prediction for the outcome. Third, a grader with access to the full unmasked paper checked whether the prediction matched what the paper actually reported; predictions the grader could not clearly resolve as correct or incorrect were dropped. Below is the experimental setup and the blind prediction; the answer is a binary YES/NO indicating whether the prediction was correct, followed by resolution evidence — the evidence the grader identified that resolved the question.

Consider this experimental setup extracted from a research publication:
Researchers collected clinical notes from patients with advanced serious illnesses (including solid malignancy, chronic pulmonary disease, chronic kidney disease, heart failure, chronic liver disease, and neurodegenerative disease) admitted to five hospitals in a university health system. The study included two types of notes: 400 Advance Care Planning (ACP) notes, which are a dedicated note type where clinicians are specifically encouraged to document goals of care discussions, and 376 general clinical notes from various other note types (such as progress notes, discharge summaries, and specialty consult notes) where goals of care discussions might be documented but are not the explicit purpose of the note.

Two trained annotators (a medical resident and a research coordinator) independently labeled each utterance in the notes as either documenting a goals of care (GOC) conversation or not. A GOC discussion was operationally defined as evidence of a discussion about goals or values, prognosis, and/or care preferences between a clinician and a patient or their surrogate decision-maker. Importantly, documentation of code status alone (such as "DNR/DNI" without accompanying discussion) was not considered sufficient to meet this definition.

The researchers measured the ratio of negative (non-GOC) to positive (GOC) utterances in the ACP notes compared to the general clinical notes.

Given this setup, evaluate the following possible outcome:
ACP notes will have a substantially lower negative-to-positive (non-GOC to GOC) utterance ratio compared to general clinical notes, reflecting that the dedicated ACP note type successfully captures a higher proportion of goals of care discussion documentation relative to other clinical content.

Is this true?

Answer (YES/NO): YES